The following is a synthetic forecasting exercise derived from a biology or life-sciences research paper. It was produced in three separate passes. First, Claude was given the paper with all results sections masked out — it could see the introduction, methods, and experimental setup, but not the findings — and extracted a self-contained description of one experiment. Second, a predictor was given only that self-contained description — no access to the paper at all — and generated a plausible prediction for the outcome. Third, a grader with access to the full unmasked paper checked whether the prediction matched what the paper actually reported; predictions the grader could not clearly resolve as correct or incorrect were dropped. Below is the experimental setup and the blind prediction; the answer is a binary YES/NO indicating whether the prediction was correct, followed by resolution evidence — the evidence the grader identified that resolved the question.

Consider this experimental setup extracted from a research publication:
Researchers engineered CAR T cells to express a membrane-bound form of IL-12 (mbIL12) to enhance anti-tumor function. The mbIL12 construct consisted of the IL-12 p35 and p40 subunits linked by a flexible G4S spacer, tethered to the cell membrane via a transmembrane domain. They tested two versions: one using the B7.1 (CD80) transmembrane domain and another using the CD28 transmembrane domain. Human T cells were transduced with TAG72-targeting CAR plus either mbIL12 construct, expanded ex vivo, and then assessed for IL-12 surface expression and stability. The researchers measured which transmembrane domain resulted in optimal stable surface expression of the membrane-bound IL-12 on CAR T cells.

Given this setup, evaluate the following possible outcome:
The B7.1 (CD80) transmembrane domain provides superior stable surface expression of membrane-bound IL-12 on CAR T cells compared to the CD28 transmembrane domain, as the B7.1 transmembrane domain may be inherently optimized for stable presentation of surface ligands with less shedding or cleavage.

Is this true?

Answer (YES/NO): NO